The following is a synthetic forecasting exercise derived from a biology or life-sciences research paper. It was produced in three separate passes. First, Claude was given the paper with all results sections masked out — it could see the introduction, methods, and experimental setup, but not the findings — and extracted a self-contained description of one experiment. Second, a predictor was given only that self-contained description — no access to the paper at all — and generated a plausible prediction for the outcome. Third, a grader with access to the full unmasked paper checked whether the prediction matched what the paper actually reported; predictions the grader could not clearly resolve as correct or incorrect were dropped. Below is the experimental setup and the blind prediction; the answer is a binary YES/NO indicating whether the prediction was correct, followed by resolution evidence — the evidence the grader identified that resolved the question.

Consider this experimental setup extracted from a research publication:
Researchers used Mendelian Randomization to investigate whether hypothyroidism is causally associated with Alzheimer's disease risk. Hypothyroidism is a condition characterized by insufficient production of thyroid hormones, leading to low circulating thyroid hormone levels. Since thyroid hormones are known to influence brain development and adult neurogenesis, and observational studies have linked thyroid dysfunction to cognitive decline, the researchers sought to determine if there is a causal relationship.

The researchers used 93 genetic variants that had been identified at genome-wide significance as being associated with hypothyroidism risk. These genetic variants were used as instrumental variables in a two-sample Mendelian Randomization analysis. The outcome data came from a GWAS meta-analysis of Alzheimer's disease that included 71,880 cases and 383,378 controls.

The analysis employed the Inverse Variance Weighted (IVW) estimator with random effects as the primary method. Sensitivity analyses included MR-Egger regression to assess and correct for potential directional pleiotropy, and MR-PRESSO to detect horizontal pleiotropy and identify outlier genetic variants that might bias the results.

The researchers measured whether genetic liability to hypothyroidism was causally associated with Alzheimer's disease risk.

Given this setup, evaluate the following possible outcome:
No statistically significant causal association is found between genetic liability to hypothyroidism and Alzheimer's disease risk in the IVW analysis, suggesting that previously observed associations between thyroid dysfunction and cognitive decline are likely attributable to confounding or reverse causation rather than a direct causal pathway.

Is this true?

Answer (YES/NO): YES